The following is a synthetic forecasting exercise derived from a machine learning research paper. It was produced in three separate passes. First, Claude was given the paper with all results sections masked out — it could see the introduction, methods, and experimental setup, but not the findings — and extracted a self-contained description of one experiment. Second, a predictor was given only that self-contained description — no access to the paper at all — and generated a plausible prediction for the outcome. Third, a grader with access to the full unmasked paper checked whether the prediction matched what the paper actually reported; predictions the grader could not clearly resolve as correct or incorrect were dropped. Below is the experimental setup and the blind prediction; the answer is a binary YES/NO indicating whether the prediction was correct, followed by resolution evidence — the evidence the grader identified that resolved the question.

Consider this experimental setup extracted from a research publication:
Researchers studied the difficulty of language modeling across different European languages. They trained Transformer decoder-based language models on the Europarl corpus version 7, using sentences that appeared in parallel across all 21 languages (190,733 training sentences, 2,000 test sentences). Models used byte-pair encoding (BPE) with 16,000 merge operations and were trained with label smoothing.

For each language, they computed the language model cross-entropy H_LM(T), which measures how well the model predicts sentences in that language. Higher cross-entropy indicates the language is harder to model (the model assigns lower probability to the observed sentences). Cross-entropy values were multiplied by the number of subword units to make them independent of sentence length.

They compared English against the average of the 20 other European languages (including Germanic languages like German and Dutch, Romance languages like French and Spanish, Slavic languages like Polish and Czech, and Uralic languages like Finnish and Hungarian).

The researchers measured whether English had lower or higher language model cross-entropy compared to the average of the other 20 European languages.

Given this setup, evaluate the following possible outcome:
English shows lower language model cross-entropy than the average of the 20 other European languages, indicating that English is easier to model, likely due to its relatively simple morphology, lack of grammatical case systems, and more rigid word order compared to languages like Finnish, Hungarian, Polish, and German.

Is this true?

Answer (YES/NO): YES